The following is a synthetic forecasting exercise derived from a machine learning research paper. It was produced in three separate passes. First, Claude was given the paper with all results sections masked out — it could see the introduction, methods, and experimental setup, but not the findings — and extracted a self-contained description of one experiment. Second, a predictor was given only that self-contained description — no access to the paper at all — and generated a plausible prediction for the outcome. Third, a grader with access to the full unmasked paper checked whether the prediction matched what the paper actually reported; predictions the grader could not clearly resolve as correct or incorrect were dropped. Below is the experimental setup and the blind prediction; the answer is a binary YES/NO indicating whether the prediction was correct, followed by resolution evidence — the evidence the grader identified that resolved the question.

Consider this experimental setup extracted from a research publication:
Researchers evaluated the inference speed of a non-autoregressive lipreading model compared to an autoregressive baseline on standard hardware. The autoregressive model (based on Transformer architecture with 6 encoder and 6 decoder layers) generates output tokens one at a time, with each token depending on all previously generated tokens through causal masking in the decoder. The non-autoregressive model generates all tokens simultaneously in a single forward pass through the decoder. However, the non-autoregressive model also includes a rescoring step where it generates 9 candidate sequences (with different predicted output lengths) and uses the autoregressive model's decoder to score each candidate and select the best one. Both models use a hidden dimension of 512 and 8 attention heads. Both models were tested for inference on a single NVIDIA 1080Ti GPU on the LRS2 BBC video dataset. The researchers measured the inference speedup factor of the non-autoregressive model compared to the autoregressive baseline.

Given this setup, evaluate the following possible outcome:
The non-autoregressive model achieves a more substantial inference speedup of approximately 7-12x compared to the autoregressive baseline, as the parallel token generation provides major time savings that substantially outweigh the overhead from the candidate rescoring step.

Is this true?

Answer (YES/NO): NO